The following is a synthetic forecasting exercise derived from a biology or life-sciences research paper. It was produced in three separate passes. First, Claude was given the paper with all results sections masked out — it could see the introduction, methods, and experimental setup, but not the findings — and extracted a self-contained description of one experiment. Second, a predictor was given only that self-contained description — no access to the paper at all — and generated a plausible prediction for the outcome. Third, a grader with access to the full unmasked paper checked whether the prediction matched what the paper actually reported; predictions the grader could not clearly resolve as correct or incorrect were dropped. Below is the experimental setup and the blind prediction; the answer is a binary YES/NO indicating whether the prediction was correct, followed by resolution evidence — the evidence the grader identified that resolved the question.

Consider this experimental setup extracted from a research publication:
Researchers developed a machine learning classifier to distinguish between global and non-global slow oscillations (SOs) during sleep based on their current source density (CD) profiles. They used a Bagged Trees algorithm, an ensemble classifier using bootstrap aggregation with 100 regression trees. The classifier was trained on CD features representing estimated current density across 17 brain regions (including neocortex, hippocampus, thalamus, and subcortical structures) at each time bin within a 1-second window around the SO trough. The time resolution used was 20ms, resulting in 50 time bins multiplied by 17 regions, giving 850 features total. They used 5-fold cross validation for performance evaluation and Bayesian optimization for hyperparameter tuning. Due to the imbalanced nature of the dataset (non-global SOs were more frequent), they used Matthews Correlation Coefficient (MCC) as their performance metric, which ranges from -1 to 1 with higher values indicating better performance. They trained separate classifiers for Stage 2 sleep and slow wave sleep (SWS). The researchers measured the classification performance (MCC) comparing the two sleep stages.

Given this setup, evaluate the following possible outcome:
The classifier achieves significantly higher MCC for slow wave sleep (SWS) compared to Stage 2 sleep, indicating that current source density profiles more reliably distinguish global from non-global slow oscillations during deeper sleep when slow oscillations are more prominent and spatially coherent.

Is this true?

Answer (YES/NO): NO